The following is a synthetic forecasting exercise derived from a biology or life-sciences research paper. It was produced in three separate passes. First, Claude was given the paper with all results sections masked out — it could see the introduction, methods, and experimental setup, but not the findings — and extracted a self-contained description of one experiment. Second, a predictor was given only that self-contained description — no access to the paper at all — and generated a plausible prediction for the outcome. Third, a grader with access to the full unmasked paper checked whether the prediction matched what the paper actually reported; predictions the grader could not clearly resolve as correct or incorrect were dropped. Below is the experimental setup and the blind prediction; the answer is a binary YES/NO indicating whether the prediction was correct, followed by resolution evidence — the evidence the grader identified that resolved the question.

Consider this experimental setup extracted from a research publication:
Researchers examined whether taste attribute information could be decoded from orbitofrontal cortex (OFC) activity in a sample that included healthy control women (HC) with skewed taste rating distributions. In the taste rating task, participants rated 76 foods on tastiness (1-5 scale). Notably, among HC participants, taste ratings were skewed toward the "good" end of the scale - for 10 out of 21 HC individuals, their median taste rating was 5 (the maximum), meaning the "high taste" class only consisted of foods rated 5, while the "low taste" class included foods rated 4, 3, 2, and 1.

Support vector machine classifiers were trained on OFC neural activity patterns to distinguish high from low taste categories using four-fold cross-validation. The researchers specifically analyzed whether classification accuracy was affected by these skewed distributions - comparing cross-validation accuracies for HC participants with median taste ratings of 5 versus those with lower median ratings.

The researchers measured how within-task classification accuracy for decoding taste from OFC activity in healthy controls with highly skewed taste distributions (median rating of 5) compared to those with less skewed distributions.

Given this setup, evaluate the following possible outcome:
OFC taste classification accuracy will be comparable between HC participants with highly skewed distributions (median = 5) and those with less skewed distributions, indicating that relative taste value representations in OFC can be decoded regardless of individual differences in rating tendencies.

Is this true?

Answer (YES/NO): NO